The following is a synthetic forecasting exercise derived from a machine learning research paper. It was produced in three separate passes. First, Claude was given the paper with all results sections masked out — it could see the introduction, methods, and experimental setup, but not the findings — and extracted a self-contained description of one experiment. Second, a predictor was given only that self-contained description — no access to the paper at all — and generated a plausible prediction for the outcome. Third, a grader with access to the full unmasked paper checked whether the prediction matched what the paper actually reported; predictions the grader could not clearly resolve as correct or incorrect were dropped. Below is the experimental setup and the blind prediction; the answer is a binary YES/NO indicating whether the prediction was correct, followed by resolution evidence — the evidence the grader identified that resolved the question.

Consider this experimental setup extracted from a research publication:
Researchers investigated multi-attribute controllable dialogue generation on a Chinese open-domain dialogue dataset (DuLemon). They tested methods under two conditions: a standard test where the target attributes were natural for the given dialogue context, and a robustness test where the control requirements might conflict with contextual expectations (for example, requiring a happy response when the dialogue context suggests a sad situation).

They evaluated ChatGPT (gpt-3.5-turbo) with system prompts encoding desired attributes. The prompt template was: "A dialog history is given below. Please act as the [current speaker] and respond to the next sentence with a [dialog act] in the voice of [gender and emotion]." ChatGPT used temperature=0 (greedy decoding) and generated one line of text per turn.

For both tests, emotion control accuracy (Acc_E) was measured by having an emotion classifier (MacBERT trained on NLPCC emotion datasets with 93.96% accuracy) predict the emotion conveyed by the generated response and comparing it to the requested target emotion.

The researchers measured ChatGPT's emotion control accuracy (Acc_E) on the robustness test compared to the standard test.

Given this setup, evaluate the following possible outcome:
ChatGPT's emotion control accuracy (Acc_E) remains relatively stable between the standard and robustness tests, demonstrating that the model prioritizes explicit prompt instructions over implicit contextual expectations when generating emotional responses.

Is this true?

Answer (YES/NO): NO